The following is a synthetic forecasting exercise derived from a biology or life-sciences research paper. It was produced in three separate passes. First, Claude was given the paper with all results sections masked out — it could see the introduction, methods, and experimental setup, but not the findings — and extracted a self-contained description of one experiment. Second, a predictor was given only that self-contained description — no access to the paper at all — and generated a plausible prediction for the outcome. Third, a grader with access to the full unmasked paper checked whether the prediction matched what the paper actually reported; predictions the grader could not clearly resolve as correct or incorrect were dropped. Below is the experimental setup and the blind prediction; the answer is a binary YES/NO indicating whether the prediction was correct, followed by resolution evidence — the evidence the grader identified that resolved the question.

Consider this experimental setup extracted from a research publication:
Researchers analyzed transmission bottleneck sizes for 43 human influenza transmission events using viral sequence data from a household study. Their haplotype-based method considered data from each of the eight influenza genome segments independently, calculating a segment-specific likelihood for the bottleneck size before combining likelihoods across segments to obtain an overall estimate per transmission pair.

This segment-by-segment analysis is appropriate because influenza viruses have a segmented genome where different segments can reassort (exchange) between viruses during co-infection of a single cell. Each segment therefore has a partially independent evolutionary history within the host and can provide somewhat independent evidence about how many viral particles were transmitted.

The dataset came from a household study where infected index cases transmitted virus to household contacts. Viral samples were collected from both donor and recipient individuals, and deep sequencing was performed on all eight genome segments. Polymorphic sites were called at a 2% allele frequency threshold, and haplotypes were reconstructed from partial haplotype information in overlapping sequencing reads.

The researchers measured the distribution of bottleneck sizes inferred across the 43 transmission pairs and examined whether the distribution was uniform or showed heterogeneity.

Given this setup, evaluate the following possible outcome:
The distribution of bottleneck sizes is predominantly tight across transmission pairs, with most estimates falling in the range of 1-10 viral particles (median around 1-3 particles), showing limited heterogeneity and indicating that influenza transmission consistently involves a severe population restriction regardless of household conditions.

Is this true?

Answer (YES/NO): NO